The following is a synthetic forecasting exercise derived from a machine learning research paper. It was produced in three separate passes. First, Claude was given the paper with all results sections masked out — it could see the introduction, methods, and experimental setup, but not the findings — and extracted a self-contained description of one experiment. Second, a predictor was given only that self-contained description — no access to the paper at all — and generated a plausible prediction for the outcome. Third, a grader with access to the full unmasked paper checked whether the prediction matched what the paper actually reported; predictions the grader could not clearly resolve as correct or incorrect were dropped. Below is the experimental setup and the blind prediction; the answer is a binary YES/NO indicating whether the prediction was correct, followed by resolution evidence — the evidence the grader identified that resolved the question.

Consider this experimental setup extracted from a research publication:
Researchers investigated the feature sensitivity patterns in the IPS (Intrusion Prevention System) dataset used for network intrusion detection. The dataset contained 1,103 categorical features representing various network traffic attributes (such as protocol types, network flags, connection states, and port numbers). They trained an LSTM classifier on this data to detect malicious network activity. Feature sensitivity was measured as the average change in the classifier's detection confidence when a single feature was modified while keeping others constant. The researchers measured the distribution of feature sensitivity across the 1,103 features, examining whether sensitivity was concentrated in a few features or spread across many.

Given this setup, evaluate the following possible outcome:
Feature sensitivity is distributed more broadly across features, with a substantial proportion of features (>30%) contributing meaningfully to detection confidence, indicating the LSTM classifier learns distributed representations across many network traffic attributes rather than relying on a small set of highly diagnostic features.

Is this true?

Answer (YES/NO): NO